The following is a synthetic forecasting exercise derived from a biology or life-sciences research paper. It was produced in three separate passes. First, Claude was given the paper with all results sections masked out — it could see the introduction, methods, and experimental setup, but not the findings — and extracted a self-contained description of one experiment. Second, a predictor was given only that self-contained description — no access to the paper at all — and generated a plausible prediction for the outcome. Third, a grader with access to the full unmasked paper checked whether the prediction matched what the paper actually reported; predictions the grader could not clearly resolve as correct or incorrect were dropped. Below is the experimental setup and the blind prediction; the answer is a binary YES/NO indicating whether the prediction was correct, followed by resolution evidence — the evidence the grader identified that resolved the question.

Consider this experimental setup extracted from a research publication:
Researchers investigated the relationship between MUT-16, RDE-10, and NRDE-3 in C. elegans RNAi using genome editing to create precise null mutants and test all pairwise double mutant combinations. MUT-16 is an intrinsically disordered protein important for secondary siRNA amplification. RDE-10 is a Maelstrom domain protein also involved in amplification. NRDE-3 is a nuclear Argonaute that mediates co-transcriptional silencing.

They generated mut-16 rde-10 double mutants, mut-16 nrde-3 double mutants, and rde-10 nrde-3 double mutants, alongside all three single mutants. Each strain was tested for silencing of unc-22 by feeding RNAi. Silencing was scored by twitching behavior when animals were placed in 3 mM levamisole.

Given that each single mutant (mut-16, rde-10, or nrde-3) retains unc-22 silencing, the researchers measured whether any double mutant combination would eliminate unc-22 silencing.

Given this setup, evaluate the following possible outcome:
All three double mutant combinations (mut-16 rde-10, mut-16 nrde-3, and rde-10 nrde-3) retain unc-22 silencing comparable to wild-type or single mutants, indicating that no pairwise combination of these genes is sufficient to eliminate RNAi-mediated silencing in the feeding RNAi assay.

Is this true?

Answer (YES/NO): NO